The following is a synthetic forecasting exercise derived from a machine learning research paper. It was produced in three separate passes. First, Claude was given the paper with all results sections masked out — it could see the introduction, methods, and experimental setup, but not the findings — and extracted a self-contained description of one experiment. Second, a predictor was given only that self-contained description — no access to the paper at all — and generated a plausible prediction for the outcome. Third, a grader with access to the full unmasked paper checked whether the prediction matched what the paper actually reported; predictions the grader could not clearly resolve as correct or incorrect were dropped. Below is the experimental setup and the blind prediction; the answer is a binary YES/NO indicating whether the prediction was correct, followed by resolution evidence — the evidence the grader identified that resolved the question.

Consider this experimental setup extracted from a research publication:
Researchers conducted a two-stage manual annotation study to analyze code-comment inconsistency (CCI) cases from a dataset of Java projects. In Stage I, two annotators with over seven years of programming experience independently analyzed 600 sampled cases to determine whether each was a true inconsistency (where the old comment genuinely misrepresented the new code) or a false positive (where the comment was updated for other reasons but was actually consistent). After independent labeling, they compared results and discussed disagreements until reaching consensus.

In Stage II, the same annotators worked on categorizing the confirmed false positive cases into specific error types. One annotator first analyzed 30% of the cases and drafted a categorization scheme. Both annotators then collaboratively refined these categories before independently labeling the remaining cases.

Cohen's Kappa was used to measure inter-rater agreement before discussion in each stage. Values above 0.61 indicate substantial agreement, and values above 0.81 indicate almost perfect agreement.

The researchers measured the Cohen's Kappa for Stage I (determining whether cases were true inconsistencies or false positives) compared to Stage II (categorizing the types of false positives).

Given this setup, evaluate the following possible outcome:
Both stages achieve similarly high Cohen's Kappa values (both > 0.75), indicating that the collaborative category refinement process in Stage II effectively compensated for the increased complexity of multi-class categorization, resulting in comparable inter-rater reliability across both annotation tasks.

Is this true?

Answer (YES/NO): NO